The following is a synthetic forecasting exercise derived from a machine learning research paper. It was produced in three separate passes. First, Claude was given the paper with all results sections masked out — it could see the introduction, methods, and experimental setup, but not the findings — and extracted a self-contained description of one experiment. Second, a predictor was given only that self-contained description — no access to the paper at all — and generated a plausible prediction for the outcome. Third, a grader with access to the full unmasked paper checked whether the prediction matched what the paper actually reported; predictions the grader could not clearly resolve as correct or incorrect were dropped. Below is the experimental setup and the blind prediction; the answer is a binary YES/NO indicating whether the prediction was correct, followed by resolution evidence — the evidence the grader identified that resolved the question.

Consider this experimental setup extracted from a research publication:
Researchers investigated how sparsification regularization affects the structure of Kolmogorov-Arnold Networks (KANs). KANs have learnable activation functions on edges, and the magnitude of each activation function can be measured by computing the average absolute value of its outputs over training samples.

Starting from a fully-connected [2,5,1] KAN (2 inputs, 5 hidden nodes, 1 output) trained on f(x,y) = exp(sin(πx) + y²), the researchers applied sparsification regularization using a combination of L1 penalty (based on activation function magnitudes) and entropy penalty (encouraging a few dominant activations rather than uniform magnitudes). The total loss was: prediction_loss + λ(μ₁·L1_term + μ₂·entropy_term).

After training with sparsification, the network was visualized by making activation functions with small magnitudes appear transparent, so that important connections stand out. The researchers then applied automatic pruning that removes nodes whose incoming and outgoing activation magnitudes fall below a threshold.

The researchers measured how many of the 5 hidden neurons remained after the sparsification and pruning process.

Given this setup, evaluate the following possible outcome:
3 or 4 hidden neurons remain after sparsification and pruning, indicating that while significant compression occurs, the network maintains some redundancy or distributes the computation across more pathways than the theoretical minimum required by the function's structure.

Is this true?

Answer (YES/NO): NO